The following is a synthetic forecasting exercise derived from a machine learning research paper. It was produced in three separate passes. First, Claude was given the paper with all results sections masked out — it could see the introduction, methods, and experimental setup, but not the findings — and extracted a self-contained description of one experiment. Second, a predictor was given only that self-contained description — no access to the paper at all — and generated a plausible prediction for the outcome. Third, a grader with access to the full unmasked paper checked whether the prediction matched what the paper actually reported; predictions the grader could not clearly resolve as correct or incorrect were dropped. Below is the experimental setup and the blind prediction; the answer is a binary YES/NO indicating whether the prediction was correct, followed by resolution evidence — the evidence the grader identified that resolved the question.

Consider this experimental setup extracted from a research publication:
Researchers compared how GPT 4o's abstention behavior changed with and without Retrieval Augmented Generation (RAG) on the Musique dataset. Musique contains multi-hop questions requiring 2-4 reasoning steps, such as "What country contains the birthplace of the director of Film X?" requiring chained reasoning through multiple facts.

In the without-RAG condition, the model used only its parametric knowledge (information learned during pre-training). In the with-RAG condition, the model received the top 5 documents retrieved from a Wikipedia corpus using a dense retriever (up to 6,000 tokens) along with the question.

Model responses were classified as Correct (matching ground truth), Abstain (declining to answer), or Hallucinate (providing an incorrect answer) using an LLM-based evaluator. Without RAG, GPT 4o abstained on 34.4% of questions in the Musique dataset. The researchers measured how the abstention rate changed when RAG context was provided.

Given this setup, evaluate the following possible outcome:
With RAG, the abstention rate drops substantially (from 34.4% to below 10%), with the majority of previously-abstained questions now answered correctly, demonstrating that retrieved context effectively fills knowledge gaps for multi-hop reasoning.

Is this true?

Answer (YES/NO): NO